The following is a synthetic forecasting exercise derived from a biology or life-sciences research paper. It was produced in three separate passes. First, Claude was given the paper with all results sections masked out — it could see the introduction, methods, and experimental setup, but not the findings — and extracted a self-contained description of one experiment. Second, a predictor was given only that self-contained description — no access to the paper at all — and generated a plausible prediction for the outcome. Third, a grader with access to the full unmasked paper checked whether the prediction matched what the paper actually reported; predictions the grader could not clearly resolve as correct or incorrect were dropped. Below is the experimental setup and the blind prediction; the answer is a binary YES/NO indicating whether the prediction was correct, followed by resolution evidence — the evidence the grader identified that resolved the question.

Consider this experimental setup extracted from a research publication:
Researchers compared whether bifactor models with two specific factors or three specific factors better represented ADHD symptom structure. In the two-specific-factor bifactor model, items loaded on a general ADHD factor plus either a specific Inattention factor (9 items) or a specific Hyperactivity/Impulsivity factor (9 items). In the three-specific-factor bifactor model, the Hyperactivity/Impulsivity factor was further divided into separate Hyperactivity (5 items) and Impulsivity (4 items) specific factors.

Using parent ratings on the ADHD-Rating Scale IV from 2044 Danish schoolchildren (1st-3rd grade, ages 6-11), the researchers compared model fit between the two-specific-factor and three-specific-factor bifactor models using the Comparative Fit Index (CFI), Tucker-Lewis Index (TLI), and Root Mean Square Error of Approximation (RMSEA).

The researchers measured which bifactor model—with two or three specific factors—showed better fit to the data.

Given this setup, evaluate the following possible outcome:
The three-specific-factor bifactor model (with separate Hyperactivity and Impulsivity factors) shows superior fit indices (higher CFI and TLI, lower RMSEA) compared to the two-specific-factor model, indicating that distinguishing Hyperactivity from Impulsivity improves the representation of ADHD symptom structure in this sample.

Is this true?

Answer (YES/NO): NO